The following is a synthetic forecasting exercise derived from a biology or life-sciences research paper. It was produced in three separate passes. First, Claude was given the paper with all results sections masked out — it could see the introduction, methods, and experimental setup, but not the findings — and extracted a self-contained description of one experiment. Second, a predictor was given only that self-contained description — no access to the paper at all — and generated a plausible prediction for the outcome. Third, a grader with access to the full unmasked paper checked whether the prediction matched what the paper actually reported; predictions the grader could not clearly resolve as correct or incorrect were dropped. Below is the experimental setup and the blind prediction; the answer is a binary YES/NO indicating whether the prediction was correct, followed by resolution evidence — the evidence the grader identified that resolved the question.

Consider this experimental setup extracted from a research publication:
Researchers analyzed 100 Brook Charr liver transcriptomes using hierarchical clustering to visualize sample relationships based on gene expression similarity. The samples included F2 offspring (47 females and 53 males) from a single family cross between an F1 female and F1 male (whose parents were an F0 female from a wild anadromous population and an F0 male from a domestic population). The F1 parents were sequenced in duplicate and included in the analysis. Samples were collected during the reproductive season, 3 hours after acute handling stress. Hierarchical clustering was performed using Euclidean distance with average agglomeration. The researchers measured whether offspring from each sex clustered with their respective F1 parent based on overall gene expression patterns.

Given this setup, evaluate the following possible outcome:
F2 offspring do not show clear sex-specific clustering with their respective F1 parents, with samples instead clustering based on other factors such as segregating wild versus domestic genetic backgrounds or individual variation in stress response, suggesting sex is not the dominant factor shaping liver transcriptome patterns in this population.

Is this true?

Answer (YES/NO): NO